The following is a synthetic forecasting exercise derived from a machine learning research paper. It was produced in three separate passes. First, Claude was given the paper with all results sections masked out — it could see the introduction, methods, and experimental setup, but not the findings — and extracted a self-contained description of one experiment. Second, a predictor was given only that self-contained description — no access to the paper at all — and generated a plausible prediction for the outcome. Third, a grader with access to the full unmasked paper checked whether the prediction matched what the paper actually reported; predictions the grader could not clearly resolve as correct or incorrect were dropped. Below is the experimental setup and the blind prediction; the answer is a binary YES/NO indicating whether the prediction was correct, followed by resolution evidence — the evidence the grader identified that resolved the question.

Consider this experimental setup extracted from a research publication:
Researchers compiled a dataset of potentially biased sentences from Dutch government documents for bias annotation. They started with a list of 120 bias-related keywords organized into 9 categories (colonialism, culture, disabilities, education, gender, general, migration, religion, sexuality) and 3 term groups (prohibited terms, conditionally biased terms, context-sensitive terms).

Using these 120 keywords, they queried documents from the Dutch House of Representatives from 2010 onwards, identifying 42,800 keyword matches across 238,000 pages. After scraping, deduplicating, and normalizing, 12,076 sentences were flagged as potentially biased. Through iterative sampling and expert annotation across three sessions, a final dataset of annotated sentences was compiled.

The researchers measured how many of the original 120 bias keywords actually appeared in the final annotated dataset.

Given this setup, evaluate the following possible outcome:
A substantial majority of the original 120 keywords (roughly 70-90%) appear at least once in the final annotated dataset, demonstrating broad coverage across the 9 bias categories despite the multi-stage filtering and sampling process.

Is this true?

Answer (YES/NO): NO